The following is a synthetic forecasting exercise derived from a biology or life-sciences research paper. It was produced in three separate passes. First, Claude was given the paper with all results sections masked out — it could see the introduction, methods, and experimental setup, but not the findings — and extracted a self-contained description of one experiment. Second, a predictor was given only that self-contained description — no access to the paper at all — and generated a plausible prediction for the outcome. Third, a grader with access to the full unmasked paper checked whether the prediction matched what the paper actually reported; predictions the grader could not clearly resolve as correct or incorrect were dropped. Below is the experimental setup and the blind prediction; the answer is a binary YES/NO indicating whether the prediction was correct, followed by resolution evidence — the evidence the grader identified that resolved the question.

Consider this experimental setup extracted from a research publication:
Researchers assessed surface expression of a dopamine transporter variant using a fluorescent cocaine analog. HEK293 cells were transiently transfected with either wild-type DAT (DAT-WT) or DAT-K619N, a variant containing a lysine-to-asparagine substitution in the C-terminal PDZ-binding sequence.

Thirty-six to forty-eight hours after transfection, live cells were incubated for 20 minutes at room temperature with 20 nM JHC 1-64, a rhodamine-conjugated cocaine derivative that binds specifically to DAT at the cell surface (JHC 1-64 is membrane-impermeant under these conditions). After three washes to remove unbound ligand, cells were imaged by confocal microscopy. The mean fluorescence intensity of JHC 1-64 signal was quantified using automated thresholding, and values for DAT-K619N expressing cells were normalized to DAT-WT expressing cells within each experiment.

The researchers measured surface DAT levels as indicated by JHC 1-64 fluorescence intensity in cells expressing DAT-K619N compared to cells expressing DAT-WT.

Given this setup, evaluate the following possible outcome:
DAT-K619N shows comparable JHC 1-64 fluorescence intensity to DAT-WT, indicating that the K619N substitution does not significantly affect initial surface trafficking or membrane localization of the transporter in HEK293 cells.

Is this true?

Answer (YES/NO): NO